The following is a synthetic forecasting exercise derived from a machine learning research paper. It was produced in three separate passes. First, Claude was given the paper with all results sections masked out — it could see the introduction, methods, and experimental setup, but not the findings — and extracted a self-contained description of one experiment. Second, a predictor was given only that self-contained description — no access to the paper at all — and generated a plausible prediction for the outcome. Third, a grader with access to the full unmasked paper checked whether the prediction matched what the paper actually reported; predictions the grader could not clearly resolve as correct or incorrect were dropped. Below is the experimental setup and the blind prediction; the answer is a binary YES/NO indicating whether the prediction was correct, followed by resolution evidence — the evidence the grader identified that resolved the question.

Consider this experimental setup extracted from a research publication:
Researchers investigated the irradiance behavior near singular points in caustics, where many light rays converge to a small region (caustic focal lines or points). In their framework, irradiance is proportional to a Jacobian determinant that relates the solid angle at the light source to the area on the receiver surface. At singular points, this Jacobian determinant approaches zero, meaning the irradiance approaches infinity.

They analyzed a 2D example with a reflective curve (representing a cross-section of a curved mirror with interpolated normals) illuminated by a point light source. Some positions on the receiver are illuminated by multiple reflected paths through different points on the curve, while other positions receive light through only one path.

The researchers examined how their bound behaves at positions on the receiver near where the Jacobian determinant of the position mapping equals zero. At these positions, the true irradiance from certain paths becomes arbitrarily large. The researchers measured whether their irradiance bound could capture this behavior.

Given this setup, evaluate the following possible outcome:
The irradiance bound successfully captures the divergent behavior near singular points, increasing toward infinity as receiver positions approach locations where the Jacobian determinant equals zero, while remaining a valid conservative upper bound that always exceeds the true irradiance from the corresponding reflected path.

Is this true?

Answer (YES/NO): YES